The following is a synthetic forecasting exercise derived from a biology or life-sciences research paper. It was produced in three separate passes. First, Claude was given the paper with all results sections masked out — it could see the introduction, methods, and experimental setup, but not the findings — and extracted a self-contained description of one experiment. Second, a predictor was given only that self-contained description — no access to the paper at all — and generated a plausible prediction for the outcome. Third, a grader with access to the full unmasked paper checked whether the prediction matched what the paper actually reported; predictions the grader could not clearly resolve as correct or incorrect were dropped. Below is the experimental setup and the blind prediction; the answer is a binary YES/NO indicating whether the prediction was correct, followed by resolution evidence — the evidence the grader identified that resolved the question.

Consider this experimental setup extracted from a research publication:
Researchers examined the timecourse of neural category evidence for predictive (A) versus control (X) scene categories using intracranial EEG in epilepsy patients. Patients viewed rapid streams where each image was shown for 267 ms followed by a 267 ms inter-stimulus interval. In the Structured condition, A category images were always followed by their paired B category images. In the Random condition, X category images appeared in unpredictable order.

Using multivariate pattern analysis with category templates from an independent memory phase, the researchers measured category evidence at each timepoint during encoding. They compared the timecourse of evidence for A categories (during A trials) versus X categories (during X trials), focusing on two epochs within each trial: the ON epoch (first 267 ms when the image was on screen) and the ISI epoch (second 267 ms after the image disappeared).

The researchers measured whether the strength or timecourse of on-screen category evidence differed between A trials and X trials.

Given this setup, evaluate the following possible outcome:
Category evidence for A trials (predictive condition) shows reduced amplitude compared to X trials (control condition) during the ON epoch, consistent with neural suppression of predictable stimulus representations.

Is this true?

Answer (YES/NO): NO